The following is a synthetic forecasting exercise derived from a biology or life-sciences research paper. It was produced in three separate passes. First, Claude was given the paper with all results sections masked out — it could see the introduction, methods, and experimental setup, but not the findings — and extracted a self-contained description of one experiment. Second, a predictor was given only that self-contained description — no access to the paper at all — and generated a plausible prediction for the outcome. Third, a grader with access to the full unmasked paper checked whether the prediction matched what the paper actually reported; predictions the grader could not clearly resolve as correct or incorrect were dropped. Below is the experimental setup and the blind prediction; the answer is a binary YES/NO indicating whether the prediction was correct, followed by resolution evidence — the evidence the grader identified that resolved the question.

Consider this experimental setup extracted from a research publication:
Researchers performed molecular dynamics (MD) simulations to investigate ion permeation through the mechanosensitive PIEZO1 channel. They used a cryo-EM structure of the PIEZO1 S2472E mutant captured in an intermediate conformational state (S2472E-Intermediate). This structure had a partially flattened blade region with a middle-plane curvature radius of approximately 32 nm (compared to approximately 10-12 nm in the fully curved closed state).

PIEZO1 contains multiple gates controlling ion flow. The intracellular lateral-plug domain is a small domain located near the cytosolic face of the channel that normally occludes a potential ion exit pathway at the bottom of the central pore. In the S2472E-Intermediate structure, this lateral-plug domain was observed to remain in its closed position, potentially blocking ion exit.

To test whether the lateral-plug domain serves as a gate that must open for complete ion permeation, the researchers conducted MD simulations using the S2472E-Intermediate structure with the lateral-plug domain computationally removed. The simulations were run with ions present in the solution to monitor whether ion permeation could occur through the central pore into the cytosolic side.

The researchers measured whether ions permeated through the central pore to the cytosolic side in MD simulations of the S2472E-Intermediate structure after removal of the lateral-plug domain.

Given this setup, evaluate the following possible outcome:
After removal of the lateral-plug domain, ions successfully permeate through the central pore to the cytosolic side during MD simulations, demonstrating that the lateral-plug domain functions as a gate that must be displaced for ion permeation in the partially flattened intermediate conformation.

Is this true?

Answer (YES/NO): YES